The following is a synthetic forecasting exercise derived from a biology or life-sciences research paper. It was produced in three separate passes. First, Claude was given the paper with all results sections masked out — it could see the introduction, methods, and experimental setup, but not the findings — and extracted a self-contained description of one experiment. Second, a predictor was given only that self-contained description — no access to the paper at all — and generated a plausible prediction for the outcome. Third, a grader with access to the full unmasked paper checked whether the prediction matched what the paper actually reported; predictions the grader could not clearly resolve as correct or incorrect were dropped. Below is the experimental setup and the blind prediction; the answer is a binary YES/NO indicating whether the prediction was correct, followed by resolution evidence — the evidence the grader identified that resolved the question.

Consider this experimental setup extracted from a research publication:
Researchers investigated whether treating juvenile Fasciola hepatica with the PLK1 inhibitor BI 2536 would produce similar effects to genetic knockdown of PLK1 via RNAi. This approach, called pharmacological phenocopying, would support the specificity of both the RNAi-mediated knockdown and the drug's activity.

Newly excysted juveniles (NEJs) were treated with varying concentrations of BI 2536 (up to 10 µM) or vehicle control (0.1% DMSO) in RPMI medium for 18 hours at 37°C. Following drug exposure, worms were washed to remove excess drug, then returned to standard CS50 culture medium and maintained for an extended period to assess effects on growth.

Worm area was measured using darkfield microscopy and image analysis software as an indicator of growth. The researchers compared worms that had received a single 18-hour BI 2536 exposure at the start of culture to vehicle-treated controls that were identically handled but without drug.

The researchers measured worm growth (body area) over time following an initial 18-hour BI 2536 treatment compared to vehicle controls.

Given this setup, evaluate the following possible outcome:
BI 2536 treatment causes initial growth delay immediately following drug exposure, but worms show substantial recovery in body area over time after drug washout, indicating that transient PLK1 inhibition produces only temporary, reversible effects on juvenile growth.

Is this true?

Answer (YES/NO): NO